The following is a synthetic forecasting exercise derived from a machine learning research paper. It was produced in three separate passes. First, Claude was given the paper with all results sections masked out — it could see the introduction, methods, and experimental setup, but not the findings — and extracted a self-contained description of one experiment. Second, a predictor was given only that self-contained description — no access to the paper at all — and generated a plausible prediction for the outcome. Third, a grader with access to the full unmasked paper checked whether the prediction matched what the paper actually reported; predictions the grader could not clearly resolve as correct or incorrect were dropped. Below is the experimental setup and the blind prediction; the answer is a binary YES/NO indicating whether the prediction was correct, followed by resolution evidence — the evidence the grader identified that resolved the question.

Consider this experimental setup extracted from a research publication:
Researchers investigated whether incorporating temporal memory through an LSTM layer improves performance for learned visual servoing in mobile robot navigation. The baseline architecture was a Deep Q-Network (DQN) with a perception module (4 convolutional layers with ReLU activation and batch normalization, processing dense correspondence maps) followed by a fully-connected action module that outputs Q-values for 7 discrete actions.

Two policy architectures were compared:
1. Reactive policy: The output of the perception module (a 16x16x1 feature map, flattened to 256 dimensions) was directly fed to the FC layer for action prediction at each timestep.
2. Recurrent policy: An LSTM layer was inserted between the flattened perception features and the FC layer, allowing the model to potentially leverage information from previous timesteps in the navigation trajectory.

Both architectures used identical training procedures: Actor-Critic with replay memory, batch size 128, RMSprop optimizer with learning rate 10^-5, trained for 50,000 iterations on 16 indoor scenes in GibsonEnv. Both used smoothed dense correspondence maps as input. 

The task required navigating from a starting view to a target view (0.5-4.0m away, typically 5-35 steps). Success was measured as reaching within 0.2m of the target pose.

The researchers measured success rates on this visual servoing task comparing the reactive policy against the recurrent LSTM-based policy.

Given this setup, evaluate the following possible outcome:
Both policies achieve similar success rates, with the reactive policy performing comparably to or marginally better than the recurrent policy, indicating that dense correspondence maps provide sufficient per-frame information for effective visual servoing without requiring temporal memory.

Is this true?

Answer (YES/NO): YES